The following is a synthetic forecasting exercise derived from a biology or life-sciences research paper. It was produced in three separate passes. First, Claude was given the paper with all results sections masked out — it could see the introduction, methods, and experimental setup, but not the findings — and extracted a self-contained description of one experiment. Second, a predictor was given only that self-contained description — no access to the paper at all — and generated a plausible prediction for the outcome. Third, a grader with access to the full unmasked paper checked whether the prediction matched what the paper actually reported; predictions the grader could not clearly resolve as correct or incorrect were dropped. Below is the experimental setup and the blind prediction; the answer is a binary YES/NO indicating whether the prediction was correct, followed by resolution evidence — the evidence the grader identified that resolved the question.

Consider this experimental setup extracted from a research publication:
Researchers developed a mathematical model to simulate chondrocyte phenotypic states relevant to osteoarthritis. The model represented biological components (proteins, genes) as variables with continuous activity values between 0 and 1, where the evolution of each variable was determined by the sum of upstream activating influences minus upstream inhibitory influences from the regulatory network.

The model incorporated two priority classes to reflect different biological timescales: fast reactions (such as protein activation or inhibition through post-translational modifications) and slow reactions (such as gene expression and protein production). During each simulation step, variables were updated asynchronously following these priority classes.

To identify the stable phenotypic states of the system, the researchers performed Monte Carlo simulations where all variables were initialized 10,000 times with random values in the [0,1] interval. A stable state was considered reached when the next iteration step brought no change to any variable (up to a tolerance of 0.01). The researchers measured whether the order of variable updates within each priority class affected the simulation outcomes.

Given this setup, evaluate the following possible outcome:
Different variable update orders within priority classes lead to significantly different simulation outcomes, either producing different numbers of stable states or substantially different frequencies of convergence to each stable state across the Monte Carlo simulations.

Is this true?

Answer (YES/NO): NO